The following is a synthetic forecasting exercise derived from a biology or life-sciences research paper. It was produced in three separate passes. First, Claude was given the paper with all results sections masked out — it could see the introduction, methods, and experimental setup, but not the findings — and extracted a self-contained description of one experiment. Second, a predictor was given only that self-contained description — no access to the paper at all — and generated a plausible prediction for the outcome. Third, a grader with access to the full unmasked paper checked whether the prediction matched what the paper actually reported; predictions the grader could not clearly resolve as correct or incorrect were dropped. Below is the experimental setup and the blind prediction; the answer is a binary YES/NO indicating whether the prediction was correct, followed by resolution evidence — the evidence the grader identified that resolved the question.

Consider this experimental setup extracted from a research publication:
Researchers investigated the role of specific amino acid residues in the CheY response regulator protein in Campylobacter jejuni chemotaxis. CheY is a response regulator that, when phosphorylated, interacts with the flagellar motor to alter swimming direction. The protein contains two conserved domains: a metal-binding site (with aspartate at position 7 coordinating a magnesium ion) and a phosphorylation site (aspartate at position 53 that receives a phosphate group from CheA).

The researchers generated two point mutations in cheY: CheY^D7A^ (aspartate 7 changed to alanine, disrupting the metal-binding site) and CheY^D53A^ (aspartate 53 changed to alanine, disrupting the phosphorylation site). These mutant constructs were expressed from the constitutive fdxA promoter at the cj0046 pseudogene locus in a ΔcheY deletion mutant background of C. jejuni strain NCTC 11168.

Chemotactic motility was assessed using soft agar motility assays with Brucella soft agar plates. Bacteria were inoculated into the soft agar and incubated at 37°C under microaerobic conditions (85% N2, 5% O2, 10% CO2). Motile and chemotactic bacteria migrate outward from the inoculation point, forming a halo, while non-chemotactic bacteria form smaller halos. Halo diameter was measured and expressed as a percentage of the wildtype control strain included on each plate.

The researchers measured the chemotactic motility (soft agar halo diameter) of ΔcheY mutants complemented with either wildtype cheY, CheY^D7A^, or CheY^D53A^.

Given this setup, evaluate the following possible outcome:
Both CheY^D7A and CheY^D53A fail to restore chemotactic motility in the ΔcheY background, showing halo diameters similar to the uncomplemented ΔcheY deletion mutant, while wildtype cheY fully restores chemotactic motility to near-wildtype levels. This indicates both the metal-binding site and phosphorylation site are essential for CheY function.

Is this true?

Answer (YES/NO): NO